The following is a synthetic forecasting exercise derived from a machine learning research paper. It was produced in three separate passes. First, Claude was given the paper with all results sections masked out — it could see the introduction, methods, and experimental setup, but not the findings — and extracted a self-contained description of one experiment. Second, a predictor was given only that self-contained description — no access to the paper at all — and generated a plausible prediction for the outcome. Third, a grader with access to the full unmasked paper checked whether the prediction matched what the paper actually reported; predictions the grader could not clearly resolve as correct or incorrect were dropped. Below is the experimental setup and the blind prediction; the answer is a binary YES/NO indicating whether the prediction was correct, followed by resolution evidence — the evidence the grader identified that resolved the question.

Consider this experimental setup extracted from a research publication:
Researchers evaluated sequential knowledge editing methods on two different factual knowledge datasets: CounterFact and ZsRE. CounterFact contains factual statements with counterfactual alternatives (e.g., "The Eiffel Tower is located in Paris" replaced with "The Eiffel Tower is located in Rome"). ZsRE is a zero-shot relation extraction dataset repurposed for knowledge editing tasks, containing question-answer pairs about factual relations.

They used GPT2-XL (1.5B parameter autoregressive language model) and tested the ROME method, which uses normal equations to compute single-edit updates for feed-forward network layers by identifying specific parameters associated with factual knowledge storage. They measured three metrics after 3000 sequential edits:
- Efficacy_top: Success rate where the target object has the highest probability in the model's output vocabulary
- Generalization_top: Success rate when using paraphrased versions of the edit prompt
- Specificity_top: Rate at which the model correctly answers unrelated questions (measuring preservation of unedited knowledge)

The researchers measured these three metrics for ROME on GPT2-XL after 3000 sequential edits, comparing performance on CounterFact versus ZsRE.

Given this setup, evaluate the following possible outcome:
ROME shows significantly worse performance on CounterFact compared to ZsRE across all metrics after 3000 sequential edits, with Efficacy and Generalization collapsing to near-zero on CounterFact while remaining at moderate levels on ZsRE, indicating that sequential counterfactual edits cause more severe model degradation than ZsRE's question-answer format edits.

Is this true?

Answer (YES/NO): YES